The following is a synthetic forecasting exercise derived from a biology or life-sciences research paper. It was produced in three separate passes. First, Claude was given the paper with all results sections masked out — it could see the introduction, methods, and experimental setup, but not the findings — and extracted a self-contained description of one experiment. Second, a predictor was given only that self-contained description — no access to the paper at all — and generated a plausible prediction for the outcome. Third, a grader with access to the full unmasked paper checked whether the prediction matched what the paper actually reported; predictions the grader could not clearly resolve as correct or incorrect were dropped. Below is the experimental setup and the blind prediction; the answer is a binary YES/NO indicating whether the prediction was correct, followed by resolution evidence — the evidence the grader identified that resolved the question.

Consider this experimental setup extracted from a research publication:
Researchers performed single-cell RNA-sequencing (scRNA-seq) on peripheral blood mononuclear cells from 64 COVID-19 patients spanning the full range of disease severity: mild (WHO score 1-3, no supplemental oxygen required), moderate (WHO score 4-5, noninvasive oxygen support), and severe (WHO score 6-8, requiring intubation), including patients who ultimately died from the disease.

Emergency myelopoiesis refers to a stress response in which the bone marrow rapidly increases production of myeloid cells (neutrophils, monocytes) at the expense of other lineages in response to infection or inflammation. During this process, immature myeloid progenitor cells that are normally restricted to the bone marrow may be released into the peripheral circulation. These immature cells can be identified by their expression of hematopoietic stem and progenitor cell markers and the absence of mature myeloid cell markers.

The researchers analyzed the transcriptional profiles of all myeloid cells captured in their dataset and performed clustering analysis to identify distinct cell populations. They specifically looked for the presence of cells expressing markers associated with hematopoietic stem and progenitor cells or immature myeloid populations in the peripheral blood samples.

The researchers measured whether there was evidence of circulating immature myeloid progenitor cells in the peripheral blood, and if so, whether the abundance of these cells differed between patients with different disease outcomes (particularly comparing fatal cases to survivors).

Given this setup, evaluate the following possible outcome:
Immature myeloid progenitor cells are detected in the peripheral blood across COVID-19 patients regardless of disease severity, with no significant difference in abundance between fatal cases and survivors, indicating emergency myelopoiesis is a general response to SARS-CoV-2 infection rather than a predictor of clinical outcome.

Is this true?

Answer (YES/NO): NO